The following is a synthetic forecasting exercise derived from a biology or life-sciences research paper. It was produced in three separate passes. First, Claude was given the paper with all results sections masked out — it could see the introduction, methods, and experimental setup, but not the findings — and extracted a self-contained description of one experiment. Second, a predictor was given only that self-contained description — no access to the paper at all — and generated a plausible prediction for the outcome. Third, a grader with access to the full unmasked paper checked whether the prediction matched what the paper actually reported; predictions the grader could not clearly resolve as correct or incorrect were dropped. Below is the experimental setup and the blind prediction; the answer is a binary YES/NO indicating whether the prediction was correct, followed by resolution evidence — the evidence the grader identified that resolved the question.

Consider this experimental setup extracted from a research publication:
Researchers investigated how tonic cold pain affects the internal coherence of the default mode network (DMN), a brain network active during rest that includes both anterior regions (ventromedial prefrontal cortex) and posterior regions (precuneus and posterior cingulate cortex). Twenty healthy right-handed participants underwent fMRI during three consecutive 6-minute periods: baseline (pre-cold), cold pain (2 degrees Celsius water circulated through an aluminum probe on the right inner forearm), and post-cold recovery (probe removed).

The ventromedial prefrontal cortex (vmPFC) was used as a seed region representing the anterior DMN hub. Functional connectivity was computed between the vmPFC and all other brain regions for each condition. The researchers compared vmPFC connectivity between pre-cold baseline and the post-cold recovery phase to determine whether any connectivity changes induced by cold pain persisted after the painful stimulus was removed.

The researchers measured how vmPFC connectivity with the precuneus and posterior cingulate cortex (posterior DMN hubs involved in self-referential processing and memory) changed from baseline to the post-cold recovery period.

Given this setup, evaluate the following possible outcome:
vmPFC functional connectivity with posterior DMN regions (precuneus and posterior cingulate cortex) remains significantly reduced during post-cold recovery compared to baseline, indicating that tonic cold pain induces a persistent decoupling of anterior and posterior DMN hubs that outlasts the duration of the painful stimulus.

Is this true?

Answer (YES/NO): YES